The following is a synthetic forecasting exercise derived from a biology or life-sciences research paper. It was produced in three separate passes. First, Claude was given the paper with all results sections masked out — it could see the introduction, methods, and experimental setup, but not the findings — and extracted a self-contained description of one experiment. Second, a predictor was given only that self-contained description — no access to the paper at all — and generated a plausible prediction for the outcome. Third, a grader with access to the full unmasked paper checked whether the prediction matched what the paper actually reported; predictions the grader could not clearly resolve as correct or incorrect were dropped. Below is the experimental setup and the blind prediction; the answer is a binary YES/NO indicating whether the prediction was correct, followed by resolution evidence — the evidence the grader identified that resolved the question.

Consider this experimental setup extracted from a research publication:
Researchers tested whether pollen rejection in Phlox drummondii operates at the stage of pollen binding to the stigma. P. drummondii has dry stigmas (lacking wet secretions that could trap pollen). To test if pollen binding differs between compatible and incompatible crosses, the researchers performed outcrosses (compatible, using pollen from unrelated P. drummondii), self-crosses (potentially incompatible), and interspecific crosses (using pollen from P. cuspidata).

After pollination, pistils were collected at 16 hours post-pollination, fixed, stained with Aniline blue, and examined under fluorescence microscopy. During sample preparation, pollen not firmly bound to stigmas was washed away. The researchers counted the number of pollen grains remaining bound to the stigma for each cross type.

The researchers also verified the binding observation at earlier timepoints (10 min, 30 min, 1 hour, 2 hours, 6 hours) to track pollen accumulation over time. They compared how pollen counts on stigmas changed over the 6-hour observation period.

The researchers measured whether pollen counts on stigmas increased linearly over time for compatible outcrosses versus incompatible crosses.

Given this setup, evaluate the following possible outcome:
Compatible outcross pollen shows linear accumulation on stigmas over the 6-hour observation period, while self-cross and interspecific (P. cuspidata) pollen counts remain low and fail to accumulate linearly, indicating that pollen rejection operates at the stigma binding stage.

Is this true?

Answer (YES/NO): NO